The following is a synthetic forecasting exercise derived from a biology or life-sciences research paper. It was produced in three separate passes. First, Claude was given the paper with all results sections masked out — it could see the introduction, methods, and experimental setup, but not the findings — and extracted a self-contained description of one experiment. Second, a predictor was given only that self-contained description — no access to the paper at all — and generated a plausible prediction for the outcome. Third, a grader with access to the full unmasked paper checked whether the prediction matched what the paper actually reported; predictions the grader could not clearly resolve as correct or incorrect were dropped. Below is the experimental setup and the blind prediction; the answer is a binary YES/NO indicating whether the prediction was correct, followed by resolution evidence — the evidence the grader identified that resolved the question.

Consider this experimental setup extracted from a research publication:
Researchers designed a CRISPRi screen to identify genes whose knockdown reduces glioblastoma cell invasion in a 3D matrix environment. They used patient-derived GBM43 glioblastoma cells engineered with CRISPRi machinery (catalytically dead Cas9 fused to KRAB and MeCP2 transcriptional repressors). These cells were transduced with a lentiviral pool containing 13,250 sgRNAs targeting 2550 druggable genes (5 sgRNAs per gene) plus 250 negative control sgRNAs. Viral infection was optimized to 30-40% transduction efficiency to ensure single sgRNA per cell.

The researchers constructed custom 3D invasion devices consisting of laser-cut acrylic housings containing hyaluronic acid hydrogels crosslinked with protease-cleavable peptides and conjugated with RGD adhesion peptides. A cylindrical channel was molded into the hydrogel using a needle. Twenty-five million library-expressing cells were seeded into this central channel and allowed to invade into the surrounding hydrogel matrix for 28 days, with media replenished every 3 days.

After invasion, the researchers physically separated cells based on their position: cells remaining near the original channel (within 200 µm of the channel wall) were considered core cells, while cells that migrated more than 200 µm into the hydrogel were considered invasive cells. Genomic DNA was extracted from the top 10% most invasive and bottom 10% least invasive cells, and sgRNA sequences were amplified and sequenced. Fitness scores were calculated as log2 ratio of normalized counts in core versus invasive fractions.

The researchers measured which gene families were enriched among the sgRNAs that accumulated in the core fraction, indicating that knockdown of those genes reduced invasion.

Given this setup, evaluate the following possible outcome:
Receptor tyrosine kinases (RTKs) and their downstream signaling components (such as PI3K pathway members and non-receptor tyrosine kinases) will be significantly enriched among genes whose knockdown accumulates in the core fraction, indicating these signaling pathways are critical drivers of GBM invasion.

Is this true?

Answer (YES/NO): NO